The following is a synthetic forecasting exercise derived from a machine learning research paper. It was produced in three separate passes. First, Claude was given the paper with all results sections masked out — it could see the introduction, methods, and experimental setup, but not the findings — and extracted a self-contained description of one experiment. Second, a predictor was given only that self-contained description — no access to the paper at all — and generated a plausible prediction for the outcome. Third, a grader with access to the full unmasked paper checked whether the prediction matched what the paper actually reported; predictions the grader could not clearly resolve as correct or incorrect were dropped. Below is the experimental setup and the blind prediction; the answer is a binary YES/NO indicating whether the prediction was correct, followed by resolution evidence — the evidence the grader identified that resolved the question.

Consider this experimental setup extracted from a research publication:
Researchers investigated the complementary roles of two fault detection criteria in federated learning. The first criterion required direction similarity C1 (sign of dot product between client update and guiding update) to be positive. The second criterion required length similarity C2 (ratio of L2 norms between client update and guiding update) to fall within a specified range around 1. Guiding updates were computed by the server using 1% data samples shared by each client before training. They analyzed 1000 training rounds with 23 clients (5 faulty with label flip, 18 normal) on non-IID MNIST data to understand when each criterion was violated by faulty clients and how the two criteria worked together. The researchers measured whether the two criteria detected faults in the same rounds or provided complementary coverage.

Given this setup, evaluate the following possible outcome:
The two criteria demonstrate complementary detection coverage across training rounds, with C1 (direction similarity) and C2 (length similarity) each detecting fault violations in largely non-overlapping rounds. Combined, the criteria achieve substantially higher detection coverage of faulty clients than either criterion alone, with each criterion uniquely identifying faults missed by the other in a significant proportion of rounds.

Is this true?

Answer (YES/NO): NO